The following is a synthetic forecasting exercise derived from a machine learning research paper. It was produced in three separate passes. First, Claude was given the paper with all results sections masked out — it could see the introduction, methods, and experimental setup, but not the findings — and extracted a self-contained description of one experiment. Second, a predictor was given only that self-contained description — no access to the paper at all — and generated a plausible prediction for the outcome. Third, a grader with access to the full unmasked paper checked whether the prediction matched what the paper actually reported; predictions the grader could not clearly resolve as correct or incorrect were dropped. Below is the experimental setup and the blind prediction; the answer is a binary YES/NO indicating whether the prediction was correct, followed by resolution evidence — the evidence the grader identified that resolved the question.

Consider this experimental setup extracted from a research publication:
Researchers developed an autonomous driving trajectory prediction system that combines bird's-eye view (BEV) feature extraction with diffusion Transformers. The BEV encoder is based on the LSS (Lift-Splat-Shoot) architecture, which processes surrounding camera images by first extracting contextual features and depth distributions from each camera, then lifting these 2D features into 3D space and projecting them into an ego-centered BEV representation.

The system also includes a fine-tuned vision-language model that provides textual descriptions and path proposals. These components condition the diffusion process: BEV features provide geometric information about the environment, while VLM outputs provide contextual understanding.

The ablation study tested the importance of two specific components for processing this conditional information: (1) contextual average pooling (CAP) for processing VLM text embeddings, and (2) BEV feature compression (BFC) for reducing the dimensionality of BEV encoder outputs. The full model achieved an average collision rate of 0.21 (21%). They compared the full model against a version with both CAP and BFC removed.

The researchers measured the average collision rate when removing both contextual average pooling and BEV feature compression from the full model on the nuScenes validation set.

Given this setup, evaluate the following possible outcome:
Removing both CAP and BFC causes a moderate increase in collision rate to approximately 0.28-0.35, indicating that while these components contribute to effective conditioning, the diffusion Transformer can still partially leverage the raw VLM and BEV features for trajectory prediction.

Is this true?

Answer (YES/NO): NO